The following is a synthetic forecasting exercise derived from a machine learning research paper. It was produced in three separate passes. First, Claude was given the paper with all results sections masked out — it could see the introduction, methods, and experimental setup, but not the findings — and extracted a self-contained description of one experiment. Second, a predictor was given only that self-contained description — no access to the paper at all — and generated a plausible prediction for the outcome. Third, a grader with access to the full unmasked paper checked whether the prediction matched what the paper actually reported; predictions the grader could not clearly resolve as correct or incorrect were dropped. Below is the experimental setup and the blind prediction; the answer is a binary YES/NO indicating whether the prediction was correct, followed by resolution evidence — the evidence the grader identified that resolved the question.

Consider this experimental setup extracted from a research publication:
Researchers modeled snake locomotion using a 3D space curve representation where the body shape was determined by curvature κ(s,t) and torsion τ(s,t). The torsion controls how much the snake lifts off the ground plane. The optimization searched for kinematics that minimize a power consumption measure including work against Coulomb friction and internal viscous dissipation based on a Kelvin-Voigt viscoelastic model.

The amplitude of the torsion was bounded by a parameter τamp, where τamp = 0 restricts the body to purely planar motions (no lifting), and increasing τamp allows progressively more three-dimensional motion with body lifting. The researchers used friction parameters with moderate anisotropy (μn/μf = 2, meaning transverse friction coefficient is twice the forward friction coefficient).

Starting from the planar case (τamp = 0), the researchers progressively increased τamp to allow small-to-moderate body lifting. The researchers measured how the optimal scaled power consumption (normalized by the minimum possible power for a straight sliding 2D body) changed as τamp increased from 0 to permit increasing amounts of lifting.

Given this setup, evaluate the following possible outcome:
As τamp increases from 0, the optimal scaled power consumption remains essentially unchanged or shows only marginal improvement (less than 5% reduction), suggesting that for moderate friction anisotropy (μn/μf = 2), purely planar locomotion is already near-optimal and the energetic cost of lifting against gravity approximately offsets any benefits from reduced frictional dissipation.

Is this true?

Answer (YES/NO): NO